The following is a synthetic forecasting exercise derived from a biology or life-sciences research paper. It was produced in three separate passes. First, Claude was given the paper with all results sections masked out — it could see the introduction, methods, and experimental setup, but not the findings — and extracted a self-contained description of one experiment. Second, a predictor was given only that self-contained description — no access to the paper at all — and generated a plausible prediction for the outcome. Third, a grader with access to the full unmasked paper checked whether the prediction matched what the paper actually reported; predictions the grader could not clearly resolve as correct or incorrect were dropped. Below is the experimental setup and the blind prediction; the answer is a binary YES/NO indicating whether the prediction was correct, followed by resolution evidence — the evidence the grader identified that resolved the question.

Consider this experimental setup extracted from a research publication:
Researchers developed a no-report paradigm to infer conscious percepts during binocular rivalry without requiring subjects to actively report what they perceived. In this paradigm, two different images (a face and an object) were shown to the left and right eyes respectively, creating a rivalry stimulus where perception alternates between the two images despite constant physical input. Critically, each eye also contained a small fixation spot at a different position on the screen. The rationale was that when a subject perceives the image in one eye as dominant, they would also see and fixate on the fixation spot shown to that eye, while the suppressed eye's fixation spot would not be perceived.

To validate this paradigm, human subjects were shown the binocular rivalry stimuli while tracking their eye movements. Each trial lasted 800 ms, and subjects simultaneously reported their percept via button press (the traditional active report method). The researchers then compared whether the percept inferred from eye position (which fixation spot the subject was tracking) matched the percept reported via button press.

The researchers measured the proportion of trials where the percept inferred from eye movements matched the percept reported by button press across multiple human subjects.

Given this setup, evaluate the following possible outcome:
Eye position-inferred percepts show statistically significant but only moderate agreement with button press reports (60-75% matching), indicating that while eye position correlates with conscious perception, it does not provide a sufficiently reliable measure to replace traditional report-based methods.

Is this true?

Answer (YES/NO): NO